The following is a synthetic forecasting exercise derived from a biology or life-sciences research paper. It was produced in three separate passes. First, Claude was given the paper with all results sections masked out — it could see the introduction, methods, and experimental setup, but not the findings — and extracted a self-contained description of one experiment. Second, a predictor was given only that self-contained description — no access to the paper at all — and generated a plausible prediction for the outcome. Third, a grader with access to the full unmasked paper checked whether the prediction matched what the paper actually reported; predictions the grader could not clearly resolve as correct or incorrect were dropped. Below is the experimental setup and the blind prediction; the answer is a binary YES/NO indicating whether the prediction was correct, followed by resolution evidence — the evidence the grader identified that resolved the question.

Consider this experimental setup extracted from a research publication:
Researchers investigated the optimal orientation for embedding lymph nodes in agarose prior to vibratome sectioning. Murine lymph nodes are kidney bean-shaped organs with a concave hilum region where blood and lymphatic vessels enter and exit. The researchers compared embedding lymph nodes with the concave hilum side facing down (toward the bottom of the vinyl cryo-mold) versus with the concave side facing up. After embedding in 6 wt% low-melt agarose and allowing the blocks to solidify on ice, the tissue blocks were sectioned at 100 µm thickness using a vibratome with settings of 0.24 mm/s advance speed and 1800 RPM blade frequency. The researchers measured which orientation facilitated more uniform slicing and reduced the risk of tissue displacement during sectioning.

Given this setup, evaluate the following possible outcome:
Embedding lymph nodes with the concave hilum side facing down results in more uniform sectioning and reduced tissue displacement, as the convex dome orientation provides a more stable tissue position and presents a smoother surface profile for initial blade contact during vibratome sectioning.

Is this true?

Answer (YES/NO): YES